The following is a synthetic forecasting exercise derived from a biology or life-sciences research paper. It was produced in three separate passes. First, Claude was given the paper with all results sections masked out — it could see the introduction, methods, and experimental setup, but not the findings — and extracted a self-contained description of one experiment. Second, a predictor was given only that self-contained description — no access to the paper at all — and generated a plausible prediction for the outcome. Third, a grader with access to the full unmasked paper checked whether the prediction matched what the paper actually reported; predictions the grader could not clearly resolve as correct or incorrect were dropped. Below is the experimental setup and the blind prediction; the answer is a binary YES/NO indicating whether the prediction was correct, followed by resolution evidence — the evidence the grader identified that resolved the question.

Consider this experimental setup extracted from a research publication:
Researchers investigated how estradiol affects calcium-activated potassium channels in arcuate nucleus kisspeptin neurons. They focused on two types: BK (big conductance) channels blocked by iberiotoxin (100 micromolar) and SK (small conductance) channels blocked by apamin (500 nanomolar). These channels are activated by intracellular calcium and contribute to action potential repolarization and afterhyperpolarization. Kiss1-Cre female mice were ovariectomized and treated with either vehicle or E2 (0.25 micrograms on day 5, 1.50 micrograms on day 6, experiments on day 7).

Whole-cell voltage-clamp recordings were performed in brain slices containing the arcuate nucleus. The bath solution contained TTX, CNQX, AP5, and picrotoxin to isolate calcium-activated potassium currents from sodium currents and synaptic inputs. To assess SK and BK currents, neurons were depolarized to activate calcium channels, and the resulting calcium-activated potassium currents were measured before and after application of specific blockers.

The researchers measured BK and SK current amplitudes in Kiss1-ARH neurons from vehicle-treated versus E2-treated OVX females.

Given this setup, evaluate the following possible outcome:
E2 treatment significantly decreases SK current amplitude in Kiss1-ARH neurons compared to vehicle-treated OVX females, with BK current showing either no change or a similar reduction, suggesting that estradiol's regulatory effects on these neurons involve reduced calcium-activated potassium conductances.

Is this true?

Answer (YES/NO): NO